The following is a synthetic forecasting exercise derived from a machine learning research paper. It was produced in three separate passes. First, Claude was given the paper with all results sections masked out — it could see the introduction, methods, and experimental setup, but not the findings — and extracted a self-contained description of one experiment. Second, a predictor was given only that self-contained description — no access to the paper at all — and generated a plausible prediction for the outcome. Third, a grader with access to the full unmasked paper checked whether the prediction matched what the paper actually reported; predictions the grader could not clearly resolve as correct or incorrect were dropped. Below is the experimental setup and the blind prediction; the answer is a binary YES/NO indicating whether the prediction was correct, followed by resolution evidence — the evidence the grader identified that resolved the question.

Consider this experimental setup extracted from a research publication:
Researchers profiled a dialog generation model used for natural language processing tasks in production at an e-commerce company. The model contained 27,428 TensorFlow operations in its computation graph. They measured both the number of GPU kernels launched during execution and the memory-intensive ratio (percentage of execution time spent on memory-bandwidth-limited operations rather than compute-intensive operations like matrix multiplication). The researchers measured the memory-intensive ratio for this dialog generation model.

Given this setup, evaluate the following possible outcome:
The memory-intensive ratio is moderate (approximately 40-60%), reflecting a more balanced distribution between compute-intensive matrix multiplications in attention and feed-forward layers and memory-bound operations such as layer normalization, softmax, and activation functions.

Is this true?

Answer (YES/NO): NO